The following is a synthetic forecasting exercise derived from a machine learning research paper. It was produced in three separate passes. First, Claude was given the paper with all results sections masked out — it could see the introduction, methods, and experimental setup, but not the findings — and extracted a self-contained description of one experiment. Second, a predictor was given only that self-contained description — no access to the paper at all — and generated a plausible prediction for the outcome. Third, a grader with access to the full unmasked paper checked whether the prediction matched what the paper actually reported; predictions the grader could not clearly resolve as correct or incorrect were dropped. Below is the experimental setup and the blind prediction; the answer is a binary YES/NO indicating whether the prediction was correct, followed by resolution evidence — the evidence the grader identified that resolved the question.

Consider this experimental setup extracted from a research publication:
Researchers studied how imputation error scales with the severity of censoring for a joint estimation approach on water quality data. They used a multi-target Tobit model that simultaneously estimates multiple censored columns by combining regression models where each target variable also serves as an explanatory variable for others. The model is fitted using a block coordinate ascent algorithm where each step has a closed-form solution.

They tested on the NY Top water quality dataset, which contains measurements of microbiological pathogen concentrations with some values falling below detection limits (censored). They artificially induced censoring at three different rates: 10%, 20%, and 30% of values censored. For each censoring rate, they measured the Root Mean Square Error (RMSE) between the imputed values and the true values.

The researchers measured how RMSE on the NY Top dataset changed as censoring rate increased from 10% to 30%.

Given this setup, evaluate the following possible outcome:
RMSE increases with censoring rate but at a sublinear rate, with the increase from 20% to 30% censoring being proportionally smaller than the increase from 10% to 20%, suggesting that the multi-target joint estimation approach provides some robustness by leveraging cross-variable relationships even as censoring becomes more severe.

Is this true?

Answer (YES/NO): YES